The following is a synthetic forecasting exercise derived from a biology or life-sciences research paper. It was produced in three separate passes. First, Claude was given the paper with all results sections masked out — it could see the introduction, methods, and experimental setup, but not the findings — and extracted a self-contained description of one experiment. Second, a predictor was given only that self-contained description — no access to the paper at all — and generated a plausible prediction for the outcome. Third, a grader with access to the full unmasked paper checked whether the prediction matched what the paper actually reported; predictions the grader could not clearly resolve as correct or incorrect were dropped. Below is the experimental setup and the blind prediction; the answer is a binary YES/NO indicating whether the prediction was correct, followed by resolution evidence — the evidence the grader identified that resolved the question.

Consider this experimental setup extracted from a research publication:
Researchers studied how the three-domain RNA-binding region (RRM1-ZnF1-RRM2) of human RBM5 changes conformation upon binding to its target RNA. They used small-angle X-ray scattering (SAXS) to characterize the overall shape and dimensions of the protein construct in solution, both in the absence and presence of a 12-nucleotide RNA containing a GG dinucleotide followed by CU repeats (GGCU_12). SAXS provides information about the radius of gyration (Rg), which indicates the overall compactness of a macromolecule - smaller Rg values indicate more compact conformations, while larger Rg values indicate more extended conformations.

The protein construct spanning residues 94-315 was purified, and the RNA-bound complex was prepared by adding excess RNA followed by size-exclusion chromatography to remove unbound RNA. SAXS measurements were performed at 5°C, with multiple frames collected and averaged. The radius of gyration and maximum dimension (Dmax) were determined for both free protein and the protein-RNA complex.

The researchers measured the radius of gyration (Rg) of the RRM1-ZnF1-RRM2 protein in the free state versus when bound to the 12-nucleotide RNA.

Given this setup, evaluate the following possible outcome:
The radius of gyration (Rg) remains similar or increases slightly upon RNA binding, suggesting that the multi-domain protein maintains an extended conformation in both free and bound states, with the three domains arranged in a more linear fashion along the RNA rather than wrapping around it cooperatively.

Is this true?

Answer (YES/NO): NO